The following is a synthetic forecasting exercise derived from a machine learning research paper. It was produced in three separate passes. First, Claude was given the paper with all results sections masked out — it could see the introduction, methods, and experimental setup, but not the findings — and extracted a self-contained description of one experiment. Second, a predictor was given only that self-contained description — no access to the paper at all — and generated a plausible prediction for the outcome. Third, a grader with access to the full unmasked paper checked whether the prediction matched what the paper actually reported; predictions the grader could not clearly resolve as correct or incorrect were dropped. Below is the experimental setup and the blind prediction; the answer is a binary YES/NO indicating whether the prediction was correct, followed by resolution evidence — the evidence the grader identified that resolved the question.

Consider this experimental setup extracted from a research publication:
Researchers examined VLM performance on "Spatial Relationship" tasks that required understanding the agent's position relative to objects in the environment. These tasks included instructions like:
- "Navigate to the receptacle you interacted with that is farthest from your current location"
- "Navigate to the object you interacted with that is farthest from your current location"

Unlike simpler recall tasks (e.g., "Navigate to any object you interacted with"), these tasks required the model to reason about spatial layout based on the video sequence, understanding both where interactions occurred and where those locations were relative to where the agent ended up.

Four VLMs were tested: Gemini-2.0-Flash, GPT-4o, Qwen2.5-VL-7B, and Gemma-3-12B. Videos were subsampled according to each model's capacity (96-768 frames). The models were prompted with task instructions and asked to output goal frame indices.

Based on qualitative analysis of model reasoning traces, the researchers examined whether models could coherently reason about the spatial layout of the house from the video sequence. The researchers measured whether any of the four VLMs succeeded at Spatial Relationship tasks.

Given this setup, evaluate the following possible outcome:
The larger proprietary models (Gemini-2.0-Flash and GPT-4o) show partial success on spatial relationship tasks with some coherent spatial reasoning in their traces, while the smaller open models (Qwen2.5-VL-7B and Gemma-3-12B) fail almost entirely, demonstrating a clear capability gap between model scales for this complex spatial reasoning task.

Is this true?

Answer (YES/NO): NO